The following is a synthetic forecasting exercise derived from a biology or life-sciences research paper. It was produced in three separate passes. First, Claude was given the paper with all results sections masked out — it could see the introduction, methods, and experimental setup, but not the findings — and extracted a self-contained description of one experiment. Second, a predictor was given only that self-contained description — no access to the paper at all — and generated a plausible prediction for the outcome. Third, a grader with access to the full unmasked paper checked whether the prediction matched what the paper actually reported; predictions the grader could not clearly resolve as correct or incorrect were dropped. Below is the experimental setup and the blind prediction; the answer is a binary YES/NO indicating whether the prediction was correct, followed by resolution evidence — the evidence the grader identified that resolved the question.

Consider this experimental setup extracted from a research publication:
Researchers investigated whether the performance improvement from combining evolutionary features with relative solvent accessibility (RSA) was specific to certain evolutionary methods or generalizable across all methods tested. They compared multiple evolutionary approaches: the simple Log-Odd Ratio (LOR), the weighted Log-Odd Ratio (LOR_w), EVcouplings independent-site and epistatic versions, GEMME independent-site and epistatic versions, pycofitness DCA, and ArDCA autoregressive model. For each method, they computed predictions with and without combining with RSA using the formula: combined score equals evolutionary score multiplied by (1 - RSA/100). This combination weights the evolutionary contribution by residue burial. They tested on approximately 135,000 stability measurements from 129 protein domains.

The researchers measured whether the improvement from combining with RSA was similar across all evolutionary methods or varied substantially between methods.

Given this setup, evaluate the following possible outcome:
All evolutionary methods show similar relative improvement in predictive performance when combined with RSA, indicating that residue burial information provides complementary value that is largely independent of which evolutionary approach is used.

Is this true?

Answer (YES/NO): NO